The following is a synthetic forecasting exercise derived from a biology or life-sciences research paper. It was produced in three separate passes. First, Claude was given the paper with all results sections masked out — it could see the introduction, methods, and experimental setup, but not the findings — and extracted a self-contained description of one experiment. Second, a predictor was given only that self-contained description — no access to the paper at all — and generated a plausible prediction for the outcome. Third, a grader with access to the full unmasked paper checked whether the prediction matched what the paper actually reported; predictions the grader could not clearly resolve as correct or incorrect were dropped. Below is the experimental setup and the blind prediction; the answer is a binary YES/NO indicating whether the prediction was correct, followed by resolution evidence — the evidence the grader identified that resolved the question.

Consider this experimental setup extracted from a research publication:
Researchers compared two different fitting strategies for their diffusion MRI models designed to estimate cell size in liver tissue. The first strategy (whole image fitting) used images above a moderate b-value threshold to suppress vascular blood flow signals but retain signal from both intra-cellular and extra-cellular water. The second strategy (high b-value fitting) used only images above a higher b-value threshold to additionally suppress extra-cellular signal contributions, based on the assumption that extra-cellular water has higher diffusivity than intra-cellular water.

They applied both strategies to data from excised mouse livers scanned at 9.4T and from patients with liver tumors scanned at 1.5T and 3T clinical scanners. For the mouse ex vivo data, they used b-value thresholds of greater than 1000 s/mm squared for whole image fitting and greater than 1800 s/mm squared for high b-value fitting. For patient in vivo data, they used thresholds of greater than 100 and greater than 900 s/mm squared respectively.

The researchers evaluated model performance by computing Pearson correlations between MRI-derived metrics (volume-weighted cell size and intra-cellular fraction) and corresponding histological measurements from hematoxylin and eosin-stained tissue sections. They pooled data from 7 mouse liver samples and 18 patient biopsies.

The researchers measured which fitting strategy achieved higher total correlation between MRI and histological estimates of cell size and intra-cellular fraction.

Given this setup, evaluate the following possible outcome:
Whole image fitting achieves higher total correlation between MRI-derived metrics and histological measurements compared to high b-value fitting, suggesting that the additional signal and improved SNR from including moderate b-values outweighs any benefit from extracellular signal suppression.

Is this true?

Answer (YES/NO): NO